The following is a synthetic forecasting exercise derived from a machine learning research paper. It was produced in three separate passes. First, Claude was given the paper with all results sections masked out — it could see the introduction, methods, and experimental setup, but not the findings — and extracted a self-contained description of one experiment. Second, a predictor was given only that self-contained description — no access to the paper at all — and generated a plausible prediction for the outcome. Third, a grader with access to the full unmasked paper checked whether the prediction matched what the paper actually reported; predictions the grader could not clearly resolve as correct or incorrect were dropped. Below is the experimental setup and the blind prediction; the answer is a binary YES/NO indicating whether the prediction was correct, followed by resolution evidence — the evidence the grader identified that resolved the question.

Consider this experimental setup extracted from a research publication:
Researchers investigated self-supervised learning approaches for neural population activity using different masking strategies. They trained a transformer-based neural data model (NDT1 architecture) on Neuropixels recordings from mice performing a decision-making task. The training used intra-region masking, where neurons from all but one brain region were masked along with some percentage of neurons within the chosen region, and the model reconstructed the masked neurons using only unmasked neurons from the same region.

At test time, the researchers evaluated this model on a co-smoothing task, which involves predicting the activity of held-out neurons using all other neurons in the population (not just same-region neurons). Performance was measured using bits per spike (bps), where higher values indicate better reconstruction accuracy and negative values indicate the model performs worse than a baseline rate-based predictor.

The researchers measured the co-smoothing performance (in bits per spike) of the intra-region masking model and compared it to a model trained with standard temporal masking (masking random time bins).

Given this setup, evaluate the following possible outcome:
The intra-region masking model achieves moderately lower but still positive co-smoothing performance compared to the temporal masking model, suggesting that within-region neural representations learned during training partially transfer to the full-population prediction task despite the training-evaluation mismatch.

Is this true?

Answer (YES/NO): NO